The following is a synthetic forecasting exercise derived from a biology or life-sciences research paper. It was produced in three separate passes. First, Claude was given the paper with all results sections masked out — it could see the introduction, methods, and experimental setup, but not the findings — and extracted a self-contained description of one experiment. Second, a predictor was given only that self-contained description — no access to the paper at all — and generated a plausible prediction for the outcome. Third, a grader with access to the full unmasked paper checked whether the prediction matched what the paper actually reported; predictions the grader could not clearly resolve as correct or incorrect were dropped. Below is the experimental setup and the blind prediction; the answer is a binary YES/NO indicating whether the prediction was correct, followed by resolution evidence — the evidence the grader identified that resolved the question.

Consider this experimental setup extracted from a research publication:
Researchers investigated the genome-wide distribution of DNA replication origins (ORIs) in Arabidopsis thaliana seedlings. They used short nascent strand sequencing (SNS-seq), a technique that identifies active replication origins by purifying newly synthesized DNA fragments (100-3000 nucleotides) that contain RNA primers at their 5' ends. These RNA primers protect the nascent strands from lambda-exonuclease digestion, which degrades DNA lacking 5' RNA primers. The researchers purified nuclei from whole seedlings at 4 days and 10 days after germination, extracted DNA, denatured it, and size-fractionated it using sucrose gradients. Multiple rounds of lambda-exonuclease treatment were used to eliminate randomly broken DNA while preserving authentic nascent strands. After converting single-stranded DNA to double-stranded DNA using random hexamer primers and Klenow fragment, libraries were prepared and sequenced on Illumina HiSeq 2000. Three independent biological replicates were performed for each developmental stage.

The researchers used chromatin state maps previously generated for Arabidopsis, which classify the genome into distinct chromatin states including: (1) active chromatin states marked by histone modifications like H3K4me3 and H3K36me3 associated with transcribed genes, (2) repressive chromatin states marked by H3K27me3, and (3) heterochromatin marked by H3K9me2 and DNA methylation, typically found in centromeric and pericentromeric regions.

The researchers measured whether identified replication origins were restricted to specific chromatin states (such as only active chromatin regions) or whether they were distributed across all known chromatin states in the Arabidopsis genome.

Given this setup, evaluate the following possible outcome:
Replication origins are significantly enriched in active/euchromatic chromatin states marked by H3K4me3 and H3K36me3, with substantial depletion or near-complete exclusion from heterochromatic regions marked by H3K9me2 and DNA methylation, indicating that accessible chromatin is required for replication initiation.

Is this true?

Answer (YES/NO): NO